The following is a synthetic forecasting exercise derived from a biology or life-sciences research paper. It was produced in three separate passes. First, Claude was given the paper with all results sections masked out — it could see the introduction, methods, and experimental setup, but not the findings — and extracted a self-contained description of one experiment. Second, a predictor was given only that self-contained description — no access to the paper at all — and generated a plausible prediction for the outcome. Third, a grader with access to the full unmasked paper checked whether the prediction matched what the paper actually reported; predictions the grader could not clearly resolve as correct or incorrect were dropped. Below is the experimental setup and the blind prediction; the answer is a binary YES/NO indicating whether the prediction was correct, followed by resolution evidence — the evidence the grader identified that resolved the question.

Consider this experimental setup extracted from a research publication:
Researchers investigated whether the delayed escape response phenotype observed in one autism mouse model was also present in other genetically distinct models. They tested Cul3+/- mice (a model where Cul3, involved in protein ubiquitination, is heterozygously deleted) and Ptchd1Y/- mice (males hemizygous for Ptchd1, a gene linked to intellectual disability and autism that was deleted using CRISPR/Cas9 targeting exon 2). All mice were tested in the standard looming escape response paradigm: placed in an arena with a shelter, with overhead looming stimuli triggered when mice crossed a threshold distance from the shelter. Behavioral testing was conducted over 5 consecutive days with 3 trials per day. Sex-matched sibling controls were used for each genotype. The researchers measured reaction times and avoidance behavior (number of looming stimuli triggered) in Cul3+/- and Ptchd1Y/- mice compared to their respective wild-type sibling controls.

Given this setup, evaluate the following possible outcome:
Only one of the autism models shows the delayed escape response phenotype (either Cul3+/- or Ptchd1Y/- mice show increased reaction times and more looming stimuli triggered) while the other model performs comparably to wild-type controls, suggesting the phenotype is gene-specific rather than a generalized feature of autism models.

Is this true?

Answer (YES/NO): NO